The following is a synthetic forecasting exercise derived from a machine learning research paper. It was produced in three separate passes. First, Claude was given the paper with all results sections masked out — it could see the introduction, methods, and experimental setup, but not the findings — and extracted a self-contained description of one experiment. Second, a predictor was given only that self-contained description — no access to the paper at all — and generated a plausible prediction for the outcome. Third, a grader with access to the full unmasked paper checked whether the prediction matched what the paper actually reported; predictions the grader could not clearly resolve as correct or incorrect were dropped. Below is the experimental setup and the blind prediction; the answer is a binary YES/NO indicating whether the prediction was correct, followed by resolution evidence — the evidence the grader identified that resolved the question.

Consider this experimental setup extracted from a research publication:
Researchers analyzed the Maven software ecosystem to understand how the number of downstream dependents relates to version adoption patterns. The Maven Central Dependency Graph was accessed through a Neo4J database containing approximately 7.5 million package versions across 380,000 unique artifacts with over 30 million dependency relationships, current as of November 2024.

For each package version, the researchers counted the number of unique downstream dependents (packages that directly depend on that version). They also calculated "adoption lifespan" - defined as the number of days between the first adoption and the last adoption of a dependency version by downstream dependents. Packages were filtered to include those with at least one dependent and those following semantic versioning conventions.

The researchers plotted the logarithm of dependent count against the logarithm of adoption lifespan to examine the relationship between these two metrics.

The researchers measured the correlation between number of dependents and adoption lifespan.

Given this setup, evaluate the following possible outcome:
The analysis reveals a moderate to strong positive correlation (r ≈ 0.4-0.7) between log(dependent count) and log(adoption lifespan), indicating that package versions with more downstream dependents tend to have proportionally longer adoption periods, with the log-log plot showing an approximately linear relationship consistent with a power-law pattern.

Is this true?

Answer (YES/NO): NO